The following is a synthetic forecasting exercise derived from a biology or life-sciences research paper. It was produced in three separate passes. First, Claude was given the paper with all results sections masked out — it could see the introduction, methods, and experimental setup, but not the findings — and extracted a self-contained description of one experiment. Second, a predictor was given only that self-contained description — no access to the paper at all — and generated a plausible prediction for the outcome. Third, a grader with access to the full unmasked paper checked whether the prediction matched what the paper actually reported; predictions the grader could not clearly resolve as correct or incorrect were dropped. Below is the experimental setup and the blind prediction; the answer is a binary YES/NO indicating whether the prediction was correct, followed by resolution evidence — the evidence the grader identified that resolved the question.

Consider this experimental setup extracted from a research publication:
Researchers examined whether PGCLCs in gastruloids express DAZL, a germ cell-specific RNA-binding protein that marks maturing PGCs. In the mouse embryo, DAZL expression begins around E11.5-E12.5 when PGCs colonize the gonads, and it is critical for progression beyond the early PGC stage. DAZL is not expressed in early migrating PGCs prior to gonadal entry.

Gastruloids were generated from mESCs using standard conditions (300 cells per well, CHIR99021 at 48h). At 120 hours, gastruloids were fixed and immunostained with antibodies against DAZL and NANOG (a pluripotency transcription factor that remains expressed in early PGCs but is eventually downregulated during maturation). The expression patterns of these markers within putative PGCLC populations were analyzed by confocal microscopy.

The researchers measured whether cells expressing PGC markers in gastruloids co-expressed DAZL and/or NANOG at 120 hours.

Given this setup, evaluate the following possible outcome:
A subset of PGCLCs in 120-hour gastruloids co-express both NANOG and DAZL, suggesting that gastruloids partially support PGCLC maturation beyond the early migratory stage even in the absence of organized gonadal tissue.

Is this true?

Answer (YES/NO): NO